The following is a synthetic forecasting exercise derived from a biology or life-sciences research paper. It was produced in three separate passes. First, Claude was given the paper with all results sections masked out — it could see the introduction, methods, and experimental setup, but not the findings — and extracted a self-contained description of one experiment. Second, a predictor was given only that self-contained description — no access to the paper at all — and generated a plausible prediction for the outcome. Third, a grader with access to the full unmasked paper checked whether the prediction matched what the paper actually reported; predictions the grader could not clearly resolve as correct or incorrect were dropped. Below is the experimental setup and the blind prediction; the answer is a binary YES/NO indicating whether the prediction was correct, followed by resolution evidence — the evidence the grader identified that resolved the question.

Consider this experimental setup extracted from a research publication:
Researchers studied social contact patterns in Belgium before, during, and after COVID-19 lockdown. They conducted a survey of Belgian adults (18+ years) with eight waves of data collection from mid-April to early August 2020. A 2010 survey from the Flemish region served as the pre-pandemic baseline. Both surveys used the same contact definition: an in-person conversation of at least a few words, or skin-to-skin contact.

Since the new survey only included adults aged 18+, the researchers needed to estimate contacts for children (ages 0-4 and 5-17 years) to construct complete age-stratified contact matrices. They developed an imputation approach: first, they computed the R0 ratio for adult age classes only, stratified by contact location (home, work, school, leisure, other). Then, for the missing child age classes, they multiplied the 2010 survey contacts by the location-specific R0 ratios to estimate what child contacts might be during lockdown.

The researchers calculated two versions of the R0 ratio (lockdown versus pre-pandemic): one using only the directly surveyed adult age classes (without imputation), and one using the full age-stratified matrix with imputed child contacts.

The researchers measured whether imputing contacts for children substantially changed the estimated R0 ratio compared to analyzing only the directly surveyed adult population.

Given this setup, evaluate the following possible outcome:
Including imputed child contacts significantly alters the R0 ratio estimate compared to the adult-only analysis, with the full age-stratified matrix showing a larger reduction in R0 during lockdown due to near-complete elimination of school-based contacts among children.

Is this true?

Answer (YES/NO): NO